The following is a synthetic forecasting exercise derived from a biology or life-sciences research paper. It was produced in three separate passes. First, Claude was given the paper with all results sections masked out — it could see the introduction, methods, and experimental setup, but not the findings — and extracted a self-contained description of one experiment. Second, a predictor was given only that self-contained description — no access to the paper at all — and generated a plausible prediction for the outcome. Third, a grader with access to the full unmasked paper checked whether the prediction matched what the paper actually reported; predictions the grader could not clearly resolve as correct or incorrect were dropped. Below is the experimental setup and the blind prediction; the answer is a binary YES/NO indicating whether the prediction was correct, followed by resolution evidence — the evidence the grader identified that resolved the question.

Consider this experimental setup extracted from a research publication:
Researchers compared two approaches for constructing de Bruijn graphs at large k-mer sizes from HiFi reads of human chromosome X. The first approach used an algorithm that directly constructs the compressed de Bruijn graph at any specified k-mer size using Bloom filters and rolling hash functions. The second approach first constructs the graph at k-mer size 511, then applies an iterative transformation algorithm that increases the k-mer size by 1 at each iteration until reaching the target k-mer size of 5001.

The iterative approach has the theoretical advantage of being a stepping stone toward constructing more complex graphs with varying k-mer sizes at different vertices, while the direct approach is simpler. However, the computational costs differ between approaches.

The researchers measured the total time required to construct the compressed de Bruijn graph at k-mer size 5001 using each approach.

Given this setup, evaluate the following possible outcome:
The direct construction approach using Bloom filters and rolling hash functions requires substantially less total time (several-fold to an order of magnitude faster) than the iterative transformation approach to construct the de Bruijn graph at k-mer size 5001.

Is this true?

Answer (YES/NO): YES